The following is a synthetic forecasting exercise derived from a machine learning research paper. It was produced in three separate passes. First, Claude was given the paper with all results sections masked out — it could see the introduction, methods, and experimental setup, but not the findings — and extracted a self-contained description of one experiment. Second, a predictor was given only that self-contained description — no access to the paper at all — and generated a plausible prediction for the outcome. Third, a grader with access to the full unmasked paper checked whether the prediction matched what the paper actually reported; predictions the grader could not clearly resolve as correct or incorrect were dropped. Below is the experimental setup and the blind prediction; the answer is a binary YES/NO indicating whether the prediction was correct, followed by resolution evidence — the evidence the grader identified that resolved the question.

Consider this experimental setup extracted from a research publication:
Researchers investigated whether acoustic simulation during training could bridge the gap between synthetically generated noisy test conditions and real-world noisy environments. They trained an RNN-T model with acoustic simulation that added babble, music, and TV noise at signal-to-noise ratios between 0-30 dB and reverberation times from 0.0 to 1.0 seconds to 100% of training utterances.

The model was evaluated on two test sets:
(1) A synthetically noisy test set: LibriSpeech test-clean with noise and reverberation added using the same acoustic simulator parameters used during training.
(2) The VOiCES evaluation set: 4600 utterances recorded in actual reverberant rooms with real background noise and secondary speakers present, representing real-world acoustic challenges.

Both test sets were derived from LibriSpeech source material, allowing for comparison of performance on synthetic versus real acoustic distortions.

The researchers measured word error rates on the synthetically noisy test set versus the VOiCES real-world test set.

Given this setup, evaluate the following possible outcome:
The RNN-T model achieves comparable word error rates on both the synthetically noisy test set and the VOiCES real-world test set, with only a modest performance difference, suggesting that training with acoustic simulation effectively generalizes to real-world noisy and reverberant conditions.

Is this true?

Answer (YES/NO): YES